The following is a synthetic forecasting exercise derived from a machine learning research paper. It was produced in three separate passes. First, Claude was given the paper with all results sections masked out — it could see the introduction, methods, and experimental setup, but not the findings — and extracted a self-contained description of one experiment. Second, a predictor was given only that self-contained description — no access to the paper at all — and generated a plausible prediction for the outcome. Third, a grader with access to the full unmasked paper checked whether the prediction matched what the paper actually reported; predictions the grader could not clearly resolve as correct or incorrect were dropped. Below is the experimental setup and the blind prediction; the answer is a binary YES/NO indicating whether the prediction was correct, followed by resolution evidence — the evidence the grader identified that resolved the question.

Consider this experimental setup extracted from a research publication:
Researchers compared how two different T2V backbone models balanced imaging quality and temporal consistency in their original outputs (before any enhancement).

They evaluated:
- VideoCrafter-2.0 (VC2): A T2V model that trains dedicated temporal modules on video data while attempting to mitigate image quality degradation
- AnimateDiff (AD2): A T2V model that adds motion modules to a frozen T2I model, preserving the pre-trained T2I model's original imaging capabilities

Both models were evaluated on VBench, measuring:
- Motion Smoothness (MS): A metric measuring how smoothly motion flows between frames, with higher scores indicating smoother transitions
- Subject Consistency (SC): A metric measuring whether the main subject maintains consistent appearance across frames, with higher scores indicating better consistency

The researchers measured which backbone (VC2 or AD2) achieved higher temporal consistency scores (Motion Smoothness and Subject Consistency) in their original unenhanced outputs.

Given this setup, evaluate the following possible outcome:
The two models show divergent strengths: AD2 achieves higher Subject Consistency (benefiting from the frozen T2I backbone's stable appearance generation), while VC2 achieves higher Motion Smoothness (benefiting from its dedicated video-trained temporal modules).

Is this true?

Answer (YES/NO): NO